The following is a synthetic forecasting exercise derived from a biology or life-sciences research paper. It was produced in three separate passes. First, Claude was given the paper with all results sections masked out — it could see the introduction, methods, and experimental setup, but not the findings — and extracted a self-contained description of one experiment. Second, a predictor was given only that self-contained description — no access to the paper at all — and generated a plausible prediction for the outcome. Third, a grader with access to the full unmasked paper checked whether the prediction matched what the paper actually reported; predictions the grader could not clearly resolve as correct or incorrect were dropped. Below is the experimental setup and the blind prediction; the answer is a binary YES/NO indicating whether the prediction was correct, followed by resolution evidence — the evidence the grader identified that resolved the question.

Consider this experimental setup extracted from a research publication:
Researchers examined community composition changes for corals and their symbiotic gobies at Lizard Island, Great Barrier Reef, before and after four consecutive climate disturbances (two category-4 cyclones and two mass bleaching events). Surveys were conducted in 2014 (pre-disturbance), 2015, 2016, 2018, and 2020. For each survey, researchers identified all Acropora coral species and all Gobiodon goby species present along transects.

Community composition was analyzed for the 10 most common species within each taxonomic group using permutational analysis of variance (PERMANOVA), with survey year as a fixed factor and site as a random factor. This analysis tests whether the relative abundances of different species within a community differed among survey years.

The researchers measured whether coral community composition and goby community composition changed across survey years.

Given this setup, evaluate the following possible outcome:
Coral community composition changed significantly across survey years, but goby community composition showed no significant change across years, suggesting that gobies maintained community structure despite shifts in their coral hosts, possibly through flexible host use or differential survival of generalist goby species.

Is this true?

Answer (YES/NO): NO